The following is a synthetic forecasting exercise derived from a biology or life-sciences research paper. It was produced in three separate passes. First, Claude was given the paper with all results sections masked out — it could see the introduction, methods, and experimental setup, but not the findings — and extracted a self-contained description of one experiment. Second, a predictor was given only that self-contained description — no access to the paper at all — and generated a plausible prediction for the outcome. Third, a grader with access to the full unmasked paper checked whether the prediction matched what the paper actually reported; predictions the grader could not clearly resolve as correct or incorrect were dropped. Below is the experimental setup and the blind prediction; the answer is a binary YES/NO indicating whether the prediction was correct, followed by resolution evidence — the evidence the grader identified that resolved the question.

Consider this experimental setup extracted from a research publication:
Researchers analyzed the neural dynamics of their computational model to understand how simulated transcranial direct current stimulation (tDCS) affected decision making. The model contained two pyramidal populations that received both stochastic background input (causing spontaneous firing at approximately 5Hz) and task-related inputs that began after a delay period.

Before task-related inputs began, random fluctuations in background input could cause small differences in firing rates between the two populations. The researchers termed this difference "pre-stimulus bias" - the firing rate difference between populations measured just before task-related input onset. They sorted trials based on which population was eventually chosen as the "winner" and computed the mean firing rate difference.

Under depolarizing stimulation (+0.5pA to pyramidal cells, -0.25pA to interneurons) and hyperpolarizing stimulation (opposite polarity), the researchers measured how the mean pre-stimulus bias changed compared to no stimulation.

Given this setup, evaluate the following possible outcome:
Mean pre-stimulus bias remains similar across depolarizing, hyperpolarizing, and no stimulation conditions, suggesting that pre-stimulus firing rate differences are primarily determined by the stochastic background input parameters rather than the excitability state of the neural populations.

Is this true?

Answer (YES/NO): NO